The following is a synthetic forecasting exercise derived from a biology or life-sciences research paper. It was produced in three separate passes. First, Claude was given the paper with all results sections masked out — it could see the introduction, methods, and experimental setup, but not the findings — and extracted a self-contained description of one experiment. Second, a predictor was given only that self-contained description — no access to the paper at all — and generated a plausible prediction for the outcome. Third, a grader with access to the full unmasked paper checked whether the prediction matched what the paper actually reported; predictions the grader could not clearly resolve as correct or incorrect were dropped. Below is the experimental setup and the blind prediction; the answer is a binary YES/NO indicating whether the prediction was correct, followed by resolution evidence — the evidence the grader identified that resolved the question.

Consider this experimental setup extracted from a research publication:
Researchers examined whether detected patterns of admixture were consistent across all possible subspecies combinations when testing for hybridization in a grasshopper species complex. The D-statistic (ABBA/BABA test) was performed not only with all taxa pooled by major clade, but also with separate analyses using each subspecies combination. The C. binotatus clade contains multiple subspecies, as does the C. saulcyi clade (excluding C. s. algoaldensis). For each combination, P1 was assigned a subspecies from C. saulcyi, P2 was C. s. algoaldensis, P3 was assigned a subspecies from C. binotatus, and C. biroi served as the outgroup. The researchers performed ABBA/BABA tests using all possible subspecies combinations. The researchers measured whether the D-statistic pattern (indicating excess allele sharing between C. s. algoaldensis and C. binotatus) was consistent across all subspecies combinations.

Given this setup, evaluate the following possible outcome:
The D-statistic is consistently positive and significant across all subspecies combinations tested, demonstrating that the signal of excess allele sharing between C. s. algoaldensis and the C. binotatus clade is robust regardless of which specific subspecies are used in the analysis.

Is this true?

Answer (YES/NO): YES